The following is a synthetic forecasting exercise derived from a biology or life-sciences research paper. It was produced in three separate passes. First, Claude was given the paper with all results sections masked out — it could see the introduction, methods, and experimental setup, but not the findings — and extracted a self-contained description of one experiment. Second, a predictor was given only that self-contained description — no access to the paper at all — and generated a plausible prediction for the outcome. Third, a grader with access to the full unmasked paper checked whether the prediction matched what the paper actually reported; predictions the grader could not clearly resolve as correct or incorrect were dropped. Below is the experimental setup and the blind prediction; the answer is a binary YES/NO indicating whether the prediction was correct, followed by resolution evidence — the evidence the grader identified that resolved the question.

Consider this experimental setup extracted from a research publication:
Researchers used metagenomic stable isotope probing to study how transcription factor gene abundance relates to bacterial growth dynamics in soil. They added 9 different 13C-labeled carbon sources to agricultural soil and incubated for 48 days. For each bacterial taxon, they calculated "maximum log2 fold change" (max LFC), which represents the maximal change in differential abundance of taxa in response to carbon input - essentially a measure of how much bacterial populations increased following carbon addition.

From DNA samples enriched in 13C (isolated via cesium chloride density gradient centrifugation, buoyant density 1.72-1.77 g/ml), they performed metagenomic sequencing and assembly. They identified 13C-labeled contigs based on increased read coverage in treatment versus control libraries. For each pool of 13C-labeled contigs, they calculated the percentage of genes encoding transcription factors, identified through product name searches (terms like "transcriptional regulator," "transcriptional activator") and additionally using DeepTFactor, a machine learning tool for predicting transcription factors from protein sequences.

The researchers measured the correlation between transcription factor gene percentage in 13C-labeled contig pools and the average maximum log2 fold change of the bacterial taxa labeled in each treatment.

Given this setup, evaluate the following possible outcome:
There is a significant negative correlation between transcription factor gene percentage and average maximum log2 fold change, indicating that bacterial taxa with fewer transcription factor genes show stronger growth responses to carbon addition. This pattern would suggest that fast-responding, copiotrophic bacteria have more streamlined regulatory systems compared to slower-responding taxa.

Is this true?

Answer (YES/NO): NO